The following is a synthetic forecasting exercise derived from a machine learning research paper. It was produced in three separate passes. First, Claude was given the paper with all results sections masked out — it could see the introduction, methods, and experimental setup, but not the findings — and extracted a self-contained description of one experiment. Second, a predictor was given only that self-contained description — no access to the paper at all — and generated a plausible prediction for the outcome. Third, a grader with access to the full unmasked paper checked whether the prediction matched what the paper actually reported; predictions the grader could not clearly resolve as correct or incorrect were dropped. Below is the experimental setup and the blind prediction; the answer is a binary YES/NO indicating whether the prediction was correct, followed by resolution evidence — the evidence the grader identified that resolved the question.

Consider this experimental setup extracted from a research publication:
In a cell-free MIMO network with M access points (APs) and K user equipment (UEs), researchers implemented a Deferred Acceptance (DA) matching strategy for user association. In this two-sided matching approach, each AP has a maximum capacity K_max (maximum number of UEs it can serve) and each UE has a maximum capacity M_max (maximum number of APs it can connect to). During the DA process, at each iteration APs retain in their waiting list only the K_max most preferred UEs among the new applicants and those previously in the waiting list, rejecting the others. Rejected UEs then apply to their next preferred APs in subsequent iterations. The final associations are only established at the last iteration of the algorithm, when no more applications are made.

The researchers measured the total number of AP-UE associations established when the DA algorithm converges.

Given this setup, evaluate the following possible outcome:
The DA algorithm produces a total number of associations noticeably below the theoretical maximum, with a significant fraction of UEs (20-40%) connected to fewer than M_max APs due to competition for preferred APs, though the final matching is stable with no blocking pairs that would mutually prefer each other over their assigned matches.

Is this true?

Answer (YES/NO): NO